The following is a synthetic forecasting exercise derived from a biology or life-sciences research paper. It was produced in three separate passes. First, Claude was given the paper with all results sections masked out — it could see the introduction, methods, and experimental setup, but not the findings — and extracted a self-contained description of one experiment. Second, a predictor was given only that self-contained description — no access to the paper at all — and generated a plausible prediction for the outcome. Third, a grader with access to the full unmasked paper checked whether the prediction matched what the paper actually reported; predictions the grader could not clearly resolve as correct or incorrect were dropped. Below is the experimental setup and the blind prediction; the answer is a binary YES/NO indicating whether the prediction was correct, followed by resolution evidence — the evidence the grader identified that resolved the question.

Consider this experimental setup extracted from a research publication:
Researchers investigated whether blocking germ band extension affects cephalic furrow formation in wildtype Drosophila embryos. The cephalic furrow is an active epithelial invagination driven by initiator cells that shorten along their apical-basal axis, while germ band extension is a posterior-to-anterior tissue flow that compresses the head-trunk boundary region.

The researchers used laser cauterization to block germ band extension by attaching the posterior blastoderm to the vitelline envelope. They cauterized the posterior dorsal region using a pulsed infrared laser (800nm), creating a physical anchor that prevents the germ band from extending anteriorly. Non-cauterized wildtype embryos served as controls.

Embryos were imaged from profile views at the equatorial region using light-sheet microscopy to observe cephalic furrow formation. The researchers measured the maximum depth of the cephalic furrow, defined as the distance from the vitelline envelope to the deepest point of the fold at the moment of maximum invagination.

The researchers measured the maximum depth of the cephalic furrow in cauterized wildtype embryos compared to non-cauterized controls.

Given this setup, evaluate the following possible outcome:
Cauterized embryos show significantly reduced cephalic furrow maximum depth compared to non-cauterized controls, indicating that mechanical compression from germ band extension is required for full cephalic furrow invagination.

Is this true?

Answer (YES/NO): NO